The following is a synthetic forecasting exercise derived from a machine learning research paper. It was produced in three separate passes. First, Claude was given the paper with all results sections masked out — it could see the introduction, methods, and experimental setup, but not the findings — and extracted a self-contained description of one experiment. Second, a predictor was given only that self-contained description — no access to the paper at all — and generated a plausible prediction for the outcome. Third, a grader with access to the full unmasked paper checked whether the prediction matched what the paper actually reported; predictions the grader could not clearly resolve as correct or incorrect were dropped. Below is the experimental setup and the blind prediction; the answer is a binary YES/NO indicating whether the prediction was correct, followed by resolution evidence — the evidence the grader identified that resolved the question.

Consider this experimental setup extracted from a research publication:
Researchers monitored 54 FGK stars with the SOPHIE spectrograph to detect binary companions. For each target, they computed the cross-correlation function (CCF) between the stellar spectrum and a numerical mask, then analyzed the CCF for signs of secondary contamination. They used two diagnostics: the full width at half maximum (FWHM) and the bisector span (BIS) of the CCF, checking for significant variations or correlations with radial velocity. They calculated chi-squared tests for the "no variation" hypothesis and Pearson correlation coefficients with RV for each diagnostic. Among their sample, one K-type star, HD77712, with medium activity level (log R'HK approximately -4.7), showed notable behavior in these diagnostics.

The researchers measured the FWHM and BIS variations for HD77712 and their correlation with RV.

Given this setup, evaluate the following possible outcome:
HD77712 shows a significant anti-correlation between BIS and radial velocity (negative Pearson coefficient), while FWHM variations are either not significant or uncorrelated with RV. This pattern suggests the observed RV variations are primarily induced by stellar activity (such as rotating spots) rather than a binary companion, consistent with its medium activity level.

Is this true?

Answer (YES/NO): NO